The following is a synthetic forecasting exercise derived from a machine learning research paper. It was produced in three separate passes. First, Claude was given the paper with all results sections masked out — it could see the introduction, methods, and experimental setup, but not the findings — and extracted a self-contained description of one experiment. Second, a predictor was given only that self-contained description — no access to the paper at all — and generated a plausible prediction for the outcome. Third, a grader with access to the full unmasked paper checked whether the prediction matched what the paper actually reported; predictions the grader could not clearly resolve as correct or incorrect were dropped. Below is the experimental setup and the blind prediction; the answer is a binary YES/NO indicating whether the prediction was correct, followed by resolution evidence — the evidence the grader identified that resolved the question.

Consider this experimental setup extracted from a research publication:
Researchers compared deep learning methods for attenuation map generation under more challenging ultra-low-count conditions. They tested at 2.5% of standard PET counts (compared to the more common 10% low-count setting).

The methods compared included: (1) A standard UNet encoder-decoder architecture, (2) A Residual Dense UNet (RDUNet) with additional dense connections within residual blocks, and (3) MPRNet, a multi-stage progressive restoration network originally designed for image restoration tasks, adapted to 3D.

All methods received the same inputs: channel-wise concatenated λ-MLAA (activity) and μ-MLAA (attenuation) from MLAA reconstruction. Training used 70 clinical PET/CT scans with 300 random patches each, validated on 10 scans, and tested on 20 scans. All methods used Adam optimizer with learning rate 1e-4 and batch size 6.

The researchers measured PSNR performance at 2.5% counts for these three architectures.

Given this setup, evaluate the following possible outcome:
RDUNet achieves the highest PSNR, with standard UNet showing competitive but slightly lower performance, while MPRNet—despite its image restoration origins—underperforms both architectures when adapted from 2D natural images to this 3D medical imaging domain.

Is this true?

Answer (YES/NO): NO